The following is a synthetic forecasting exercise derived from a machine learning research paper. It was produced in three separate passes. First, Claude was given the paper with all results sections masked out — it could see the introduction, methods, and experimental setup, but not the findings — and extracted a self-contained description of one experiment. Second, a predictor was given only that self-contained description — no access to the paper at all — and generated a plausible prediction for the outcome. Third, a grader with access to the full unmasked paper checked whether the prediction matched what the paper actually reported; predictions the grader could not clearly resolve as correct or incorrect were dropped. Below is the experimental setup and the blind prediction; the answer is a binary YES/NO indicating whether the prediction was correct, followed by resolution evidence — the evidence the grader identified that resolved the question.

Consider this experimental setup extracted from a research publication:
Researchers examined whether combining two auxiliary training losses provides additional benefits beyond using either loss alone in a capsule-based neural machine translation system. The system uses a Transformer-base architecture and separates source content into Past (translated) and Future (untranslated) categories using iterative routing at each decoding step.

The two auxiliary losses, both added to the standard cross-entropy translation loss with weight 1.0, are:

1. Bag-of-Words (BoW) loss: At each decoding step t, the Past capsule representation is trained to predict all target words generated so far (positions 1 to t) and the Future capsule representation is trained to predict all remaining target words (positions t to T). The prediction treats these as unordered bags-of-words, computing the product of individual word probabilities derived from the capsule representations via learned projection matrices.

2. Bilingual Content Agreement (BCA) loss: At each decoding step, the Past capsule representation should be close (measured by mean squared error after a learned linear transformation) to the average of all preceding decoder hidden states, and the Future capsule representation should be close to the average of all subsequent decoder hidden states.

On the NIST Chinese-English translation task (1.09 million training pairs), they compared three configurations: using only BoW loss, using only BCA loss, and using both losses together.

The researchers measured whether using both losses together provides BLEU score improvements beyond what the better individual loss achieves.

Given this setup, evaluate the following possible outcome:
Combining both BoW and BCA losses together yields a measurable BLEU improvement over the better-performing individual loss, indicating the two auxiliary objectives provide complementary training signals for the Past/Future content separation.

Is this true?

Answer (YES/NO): YES